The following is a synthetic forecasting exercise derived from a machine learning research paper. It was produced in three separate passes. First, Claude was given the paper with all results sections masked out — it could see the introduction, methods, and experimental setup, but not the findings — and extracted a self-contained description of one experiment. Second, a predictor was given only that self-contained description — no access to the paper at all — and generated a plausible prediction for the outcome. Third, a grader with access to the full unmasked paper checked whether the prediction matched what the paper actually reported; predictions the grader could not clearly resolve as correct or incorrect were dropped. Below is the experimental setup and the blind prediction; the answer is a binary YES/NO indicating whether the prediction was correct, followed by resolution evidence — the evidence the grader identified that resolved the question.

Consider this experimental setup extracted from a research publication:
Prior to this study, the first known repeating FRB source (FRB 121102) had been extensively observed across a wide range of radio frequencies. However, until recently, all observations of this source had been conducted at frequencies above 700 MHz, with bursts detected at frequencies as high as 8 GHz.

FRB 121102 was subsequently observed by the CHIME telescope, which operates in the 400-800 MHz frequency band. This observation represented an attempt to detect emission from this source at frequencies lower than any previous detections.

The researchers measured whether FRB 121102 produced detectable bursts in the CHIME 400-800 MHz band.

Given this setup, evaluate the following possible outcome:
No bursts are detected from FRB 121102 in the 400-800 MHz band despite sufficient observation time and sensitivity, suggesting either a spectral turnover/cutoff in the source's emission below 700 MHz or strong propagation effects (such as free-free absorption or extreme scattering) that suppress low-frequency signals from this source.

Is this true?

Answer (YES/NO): NO